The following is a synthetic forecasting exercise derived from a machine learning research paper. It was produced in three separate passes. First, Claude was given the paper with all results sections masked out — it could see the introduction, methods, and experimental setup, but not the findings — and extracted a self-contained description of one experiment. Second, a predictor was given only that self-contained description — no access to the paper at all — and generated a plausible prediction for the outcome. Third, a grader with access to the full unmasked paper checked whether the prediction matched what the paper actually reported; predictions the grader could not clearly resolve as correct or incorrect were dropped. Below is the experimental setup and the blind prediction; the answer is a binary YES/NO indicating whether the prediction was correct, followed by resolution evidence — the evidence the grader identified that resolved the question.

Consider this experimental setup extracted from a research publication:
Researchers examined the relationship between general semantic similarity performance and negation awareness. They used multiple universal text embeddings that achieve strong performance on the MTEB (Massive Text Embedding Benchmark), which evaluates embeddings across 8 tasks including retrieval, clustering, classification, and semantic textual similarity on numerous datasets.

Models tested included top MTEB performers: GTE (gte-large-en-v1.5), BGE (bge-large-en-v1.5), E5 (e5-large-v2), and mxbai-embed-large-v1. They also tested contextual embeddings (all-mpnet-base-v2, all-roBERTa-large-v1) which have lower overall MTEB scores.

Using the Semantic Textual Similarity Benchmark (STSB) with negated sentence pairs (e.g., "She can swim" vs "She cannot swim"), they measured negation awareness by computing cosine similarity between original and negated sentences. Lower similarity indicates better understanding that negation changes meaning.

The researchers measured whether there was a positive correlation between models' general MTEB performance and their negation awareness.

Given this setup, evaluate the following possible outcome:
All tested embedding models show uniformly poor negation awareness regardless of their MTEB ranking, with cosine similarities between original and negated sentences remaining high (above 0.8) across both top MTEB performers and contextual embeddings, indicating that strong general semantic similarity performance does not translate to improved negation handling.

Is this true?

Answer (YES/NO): NO